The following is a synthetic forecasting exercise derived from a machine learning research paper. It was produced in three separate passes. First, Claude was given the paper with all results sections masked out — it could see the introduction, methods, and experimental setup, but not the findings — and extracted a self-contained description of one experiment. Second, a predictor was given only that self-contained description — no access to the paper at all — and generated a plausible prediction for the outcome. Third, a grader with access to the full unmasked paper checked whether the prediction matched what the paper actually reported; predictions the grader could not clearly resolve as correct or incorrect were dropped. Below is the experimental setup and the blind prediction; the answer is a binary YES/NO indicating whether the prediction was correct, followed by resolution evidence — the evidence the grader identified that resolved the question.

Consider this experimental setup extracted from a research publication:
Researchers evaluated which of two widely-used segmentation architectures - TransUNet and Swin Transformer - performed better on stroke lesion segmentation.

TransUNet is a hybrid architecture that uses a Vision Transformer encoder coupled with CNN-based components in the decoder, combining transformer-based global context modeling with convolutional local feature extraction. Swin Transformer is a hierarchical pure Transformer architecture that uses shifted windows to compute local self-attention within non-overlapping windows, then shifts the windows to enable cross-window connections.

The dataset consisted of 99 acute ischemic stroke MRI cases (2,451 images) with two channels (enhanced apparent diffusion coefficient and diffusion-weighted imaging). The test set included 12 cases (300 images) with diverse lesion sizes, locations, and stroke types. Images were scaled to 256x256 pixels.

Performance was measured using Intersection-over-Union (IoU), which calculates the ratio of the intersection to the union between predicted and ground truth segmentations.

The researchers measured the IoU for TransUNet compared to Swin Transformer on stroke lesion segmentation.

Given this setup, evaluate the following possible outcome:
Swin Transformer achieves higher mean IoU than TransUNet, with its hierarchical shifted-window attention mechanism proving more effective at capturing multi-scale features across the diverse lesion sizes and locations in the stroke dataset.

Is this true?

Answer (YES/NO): NO